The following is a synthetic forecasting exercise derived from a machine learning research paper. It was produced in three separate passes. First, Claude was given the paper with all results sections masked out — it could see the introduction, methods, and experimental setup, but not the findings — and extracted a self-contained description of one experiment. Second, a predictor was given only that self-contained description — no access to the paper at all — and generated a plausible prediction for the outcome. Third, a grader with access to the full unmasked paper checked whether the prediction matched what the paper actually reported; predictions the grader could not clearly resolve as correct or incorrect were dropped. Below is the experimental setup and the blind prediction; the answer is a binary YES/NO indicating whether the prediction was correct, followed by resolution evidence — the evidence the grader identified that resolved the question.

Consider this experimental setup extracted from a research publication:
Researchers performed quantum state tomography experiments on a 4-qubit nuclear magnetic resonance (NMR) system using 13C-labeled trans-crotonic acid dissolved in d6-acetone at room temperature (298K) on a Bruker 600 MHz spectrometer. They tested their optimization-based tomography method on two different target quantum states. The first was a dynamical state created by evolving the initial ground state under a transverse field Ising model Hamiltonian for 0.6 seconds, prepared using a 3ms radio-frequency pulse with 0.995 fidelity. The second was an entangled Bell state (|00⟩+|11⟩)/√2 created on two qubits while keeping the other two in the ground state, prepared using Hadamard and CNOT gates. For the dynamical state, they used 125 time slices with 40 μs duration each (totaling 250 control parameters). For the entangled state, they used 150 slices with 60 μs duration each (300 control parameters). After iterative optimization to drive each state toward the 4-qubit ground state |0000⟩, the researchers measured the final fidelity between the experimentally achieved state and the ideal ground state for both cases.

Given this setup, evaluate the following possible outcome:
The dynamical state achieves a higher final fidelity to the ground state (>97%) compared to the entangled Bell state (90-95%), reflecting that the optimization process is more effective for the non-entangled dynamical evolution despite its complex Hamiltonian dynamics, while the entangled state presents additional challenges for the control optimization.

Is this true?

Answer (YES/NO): YES